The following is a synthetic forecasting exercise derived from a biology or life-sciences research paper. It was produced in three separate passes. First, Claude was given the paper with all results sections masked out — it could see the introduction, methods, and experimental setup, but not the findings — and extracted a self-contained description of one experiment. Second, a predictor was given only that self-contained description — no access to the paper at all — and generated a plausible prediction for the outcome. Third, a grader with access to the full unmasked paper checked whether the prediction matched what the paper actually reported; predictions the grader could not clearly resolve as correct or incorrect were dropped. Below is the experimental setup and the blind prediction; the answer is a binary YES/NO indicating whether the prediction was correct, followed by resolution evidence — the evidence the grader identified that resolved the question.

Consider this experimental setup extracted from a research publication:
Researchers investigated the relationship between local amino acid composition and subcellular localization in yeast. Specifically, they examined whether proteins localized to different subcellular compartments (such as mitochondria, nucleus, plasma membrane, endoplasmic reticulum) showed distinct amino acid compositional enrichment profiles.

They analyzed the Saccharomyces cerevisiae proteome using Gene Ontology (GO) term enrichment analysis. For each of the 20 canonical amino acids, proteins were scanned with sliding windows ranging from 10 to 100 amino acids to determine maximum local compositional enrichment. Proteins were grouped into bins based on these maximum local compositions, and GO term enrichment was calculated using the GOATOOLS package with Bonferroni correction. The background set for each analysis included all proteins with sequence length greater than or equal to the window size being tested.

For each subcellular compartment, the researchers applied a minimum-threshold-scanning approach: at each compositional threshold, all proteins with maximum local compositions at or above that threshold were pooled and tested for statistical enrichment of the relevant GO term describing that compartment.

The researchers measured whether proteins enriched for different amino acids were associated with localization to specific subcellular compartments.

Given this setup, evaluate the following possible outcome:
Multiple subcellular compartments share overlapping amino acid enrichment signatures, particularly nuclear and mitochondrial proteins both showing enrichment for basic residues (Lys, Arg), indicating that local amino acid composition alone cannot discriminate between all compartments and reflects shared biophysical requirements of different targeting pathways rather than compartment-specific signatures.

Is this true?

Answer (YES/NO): NO